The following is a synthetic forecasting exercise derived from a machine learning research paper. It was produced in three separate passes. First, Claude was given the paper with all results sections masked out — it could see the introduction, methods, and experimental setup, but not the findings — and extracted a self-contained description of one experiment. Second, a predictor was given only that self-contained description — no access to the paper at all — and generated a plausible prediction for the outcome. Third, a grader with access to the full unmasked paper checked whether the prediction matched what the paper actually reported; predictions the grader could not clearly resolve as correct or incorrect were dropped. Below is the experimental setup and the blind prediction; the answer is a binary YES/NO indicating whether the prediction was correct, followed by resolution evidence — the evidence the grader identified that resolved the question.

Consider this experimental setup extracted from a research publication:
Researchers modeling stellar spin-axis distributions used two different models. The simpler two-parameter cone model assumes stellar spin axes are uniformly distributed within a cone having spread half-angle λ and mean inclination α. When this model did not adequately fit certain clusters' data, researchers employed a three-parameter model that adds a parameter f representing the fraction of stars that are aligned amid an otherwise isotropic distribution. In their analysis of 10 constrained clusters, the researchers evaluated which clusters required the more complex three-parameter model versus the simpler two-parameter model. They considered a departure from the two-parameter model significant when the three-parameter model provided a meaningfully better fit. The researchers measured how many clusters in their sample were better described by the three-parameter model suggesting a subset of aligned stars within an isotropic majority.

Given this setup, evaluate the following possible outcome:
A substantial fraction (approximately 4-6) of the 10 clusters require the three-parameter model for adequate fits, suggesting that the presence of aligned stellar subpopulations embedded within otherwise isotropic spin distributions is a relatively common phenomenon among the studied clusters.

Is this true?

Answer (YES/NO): NO